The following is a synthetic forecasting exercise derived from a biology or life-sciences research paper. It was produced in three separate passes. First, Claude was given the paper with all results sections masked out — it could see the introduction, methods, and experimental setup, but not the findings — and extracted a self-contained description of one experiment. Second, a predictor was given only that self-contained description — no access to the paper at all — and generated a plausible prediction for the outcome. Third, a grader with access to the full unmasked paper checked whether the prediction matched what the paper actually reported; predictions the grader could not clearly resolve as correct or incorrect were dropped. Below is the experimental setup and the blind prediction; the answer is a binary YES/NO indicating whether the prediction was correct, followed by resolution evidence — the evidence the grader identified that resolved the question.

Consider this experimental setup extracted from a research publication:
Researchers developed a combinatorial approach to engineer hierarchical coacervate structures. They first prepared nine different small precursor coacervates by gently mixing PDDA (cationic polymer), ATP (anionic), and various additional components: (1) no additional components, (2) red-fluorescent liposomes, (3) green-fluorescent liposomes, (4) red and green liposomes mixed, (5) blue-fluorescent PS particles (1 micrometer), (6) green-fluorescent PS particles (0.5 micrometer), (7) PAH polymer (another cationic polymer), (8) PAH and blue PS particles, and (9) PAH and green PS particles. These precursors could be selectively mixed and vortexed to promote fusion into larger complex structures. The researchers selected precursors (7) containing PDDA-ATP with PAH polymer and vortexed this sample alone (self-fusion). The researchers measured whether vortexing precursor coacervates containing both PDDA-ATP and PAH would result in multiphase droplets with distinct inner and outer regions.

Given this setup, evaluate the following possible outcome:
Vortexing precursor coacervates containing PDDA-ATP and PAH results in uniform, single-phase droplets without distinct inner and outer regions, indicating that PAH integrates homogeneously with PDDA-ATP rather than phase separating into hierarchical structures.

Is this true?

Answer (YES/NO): NO